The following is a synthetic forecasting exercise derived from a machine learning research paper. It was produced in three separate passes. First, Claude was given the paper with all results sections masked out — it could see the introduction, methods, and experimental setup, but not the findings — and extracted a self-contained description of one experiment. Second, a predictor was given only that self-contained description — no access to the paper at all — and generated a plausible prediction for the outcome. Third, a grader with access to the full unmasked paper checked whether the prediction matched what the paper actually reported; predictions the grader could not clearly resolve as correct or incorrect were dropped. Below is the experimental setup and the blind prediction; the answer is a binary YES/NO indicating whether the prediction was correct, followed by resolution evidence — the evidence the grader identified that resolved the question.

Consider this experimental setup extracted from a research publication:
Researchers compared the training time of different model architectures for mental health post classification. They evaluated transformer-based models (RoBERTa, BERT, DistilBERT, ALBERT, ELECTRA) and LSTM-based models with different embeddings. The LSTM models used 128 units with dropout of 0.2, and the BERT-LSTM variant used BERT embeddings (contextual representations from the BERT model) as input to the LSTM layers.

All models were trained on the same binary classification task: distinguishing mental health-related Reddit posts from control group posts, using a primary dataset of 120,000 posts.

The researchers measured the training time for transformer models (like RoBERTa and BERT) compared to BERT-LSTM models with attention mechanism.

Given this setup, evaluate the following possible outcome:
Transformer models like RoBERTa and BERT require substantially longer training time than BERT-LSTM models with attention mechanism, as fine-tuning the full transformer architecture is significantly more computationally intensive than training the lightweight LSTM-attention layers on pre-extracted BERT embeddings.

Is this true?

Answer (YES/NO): YES